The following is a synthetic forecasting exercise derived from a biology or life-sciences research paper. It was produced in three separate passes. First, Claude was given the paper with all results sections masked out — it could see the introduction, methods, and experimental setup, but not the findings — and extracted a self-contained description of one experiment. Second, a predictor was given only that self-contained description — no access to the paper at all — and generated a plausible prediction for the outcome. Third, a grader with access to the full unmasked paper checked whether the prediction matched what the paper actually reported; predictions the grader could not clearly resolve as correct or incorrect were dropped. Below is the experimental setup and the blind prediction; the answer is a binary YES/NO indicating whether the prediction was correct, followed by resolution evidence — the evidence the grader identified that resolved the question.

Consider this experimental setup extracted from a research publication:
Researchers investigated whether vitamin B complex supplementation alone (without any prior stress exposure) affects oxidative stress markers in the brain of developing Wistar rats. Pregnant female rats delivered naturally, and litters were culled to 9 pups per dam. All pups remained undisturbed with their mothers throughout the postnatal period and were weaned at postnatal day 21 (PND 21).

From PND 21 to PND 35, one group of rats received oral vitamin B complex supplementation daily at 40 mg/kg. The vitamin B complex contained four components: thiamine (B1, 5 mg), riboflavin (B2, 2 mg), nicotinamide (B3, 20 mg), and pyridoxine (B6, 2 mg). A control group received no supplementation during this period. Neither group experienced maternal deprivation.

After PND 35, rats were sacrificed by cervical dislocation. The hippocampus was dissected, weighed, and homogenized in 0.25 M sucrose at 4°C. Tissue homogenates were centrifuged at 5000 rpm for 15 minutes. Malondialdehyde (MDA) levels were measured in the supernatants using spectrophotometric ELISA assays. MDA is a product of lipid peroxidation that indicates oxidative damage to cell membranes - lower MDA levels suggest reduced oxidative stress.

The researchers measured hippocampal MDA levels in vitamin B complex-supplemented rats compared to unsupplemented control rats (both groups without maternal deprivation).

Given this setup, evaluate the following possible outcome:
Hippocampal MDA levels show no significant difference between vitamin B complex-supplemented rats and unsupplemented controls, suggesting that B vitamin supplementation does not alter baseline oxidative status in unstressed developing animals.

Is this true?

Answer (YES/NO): YES